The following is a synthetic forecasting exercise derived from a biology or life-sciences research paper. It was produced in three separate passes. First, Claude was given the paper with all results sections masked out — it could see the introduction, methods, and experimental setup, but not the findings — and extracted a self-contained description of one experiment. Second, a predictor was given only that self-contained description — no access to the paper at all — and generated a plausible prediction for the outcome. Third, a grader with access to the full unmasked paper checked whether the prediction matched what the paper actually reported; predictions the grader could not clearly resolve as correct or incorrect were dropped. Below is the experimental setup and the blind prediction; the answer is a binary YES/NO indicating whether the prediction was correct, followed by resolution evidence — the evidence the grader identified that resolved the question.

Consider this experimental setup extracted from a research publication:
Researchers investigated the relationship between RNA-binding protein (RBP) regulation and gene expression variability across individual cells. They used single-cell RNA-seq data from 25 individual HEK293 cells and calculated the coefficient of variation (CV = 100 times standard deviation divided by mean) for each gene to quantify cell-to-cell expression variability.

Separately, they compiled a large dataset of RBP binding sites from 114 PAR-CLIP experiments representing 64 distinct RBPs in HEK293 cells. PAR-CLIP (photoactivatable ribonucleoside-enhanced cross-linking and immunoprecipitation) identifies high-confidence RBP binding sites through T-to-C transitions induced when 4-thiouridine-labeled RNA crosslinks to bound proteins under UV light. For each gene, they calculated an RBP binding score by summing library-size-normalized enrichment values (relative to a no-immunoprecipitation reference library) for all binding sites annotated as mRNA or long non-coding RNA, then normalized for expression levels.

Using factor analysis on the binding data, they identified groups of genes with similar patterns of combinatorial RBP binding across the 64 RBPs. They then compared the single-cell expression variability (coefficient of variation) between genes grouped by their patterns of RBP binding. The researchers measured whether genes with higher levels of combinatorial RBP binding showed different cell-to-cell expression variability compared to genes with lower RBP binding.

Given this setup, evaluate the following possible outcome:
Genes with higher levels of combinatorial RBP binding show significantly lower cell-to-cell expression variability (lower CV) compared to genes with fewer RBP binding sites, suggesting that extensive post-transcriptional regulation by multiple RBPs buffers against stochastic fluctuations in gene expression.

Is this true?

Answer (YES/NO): YES